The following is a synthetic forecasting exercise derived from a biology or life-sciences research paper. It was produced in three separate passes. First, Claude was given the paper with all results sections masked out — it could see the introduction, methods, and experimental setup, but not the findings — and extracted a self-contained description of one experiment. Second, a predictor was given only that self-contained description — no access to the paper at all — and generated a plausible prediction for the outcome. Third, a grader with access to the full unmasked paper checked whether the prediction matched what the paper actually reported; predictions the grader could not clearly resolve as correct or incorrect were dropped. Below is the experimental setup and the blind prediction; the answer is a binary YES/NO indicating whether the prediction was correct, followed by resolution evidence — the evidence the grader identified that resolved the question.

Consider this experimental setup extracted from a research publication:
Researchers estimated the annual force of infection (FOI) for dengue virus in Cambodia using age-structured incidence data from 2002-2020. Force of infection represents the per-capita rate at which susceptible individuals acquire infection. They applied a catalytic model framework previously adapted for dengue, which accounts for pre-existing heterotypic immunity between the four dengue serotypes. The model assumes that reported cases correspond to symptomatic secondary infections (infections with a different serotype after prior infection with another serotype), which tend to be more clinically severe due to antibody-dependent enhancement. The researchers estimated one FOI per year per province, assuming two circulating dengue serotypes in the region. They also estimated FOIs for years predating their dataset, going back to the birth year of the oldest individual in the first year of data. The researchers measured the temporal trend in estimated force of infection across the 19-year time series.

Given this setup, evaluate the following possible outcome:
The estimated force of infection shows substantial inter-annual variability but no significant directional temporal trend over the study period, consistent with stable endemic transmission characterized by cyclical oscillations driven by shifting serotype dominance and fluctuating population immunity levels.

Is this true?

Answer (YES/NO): NO